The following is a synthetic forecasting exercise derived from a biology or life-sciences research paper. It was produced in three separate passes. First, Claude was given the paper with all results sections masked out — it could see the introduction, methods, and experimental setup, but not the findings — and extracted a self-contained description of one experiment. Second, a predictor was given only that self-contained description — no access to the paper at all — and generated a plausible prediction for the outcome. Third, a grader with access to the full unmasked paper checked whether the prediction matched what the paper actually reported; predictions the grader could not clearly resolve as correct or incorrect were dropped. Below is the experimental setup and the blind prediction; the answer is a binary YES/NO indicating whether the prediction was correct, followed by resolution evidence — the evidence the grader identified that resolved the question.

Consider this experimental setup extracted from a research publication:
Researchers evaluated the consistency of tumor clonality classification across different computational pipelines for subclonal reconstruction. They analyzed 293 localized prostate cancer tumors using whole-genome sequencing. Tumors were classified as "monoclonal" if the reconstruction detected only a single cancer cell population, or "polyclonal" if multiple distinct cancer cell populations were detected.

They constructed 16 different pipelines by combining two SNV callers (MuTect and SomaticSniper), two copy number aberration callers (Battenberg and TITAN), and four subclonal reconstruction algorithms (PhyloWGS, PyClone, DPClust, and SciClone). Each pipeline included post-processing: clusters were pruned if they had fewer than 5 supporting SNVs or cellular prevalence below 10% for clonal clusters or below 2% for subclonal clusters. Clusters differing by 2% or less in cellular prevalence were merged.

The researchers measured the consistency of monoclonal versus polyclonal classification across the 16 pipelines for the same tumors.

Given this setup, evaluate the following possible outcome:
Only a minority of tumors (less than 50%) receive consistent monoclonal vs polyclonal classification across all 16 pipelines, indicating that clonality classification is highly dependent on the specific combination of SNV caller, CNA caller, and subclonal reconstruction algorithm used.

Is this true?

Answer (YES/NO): YES